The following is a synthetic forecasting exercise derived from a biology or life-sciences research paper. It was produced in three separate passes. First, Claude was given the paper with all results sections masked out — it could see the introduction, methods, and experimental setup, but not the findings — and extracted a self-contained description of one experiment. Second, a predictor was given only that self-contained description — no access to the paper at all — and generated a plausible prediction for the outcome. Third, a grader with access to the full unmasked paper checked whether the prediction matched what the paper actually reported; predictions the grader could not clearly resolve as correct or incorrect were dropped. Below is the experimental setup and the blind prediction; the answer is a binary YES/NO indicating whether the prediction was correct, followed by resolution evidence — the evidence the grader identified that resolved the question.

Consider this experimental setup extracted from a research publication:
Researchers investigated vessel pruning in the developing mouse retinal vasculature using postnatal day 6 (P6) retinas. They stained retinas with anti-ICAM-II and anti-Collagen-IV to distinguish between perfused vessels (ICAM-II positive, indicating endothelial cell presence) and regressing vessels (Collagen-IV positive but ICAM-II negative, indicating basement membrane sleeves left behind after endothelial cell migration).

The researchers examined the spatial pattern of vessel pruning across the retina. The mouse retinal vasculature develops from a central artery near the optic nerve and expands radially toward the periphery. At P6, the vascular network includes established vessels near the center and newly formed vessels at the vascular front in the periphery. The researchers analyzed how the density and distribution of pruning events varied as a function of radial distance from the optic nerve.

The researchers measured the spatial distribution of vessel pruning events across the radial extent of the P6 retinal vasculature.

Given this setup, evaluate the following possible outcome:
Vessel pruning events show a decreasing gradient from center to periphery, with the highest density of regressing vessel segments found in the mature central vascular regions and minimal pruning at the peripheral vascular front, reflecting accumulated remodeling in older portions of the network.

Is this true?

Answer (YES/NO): NO